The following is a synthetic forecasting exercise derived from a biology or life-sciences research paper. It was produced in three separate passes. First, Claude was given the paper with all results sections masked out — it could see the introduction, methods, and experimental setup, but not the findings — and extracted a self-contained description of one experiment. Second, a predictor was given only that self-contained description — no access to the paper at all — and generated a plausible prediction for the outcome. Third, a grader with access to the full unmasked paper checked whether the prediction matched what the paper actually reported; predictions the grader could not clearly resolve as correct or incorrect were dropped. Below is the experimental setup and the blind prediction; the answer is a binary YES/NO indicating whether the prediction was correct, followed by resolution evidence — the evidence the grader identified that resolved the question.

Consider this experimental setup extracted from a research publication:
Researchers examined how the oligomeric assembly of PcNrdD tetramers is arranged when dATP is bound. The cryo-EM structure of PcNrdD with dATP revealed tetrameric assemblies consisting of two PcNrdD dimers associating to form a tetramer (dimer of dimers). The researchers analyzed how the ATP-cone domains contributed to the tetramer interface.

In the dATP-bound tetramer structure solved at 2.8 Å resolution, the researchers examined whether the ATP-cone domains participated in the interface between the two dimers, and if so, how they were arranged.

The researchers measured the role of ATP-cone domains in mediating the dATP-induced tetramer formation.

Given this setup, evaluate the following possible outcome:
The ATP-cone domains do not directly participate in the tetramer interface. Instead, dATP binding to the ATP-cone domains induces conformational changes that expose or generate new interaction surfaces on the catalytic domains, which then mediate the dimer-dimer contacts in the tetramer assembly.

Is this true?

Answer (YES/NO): NO